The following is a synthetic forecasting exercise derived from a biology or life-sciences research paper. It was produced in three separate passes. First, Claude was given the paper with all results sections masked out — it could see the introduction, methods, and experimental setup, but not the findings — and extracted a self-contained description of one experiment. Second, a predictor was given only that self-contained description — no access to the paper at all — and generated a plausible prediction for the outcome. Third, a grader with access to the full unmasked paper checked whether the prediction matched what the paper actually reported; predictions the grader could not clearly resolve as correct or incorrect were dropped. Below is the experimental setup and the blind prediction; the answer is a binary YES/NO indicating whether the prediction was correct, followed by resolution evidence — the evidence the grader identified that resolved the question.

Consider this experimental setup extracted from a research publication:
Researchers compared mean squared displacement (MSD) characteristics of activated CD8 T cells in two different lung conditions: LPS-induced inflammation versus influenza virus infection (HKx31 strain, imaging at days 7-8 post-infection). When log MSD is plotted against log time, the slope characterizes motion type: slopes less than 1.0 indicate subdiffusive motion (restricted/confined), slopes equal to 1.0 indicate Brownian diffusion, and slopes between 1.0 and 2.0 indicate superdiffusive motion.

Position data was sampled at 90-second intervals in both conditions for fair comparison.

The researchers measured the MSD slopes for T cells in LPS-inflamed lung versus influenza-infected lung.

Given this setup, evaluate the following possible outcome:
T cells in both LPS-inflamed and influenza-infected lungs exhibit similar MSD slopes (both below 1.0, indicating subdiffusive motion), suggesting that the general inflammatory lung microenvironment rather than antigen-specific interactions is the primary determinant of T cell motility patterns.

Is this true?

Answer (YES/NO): YES